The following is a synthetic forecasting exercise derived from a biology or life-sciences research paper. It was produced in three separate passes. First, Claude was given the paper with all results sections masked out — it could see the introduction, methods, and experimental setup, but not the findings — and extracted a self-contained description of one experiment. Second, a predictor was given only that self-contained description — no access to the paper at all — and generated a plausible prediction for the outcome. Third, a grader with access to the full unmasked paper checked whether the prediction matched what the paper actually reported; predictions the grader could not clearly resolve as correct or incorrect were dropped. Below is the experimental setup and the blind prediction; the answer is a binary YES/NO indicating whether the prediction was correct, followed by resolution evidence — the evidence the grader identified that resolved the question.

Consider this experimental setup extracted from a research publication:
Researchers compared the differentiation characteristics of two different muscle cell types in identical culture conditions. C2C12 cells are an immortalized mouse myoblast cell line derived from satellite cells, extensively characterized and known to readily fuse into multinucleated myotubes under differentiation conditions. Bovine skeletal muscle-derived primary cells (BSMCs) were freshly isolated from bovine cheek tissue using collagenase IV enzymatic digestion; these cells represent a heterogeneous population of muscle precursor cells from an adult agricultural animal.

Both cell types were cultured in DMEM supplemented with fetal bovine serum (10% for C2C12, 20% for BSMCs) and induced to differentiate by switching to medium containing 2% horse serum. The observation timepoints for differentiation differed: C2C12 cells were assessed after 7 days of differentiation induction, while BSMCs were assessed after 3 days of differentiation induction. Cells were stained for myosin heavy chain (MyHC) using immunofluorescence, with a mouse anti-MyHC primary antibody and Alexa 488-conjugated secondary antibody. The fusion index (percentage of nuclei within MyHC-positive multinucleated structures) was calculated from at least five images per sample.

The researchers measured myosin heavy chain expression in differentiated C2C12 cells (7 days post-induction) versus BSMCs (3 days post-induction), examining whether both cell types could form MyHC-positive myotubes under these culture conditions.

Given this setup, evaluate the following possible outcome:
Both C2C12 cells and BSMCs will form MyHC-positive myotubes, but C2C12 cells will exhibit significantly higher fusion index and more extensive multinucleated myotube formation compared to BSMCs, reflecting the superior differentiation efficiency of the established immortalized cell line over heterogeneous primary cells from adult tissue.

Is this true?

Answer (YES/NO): NO